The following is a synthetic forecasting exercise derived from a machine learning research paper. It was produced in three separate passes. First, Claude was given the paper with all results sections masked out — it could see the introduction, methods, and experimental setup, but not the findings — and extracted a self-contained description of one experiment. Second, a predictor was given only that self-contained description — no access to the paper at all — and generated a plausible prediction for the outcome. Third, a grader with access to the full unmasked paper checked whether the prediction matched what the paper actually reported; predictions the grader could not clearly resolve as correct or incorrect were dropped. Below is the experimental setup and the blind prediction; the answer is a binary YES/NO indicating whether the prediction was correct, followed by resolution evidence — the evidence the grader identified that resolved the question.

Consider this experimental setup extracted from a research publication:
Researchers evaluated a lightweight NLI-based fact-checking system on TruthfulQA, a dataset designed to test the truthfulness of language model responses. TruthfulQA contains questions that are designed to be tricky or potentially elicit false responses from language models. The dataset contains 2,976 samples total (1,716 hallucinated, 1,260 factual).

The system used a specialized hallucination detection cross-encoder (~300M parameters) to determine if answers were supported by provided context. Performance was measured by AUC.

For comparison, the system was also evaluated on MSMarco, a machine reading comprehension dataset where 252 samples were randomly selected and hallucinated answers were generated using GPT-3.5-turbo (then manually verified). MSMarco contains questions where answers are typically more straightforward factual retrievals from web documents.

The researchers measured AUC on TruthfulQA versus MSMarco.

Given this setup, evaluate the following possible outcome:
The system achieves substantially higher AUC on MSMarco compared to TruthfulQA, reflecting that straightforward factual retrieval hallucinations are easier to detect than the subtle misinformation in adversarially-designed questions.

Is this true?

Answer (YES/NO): YES